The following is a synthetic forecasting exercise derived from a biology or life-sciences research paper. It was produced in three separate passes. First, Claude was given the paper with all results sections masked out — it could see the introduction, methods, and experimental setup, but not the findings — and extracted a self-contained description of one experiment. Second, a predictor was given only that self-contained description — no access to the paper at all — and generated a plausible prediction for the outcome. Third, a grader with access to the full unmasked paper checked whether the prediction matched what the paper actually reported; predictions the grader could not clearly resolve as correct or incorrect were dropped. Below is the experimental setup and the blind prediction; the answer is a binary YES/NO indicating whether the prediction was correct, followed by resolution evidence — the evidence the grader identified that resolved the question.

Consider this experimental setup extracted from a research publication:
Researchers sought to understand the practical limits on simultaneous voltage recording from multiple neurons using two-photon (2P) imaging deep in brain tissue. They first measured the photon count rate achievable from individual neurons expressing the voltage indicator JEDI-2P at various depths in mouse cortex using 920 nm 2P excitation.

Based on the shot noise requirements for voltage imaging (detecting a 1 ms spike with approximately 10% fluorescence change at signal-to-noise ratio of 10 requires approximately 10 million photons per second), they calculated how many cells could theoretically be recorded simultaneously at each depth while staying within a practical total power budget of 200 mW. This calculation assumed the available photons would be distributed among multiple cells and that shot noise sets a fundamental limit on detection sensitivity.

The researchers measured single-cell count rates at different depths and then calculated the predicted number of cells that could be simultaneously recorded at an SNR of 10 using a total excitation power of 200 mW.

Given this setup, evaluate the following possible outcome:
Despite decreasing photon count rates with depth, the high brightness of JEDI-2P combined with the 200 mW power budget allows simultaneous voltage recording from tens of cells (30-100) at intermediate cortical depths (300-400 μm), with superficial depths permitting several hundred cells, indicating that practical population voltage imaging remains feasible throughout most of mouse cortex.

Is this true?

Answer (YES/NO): NO